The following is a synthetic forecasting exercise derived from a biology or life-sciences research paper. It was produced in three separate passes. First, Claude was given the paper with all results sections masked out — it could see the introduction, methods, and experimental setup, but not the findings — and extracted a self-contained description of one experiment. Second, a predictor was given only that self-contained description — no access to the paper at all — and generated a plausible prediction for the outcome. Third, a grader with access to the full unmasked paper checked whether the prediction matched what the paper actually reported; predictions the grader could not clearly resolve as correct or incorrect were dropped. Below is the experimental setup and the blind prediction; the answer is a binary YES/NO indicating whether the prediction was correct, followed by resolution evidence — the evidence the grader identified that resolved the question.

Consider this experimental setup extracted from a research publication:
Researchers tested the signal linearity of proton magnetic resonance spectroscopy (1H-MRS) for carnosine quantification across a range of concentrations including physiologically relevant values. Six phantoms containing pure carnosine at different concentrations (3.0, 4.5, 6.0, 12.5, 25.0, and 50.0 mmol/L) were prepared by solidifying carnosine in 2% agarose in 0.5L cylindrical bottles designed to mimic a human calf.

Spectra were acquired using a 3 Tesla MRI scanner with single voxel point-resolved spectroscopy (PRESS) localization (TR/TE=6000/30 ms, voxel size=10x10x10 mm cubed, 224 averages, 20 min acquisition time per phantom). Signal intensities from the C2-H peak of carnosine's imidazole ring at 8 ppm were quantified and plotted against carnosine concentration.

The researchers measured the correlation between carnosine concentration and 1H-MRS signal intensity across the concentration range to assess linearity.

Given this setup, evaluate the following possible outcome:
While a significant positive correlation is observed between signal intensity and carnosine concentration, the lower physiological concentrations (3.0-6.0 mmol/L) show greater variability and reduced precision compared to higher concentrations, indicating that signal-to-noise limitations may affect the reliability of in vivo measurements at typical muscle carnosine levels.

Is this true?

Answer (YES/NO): NO